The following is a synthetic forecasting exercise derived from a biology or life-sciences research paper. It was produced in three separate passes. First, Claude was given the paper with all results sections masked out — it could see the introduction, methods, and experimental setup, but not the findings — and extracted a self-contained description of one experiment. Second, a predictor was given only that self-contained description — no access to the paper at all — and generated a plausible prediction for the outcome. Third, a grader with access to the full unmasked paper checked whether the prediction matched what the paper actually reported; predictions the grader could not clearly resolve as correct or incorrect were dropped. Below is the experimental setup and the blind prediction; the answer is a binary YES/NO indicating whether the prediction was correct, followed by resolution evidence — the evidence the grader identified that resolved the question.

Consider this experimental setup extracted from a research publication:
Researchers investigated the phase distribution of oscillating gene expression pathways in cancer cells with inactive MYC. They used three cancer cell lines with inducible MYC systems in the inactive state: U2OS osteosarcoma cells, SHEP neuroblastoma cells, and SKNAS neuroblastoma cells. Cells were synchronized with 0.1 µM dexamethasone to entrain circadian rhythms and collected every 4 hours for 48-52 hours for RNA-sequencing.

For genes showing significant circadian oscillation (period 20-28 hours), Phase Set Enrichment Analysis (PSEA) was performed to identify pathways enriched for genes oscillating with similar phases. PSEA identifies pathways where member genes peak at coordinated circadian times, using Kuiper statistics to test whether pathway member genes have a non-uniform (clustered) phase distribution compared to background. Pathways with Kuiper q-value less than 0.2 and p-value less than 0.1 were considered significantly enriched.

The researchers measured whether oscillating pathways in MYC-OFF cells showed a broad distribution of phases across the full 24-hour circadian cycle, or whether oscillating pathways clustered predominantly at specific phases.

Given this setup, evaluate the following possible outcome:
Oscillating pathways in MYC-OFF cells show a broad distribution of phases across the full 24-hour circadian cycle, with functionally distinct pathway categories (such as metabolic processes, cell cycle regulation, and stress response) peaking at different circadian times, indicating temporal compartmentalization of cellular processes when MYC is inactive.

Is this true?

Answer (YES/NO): NO